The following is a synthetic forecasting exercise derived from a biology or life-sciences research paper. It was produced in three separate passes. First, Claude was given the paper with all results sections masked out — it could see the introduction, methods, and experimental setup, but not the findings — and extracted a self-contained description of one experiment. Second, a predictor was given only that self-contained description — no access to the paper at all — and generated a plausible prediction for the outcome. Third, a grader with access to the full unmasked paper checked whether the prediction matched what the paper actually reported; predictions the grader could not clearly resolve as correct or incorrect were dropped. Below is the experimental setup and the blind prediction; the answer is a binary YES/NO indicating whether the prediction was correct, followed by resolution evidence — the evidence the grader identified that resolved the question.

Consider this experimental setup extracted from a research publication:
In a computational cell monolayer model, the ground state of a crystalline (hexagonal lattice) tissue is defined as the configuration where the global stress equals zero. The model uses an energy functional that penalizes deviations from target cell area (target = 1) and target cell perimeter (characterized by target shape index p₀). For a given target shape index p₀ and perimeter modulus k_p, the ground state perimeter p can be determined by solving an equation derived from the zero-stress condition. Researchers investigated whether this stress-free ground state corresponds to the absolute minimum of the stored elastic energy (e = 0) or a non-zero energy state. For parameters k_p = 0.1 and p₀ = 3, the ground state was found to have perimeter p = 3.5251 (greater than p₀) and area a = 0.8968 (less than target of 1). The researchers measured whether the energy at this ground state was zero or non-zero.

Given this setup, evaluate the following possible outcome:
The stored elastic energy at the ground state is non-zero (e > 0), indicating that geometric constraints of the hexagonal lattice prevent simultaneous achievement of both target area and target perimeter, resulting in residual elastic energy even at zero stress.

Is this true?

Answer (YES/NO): YES